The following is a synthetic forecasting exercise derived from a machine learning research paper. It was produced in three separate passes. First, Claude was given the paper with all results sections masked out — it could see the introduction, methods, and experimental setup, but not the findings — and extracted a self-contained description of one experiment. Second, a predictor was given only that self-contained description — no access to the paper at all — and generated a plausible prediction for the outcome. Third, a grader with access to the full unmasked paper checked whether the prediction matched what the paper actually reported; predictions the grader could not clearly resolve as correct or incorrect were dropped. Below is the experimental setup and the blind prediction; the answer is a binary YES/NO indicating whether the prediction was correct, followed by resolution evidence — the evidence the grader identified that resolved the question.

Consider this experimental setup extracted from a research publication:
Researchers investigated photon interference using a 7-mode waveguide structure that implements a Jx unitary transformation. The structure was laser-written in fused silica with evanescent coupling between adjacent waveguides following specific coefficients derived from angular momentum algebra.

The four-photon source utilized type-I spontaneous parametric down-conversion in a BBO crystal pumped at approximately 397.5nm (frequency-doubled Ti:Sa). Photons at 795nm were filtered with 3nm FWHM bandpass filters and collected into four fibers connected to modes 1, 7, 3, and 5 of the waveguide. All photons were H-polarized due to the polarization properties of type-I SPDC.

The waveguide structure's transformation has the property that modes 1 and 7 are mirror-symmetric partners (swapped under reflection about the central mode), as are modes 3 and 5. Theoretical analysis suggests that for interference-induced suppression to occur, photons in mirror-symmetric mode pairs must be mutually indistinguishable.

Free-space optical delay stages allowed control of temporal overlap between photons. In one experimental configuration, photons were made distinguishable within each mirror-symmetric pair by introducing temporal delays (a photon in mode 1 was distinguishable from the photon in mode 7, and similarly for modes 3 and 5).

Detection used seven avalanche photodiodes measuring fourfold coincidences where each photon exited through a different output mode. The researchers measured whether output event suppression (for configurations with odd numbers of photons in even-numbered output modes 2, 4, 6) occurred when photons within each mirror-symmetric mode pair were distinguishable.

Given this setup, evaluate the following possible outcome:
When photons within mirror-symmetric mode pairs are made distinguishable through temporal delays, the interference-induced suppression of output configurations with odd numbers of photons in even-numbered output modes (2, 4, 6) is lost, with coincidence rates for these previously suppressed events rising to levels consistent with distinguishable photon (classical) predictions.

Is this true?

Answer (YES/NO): YES